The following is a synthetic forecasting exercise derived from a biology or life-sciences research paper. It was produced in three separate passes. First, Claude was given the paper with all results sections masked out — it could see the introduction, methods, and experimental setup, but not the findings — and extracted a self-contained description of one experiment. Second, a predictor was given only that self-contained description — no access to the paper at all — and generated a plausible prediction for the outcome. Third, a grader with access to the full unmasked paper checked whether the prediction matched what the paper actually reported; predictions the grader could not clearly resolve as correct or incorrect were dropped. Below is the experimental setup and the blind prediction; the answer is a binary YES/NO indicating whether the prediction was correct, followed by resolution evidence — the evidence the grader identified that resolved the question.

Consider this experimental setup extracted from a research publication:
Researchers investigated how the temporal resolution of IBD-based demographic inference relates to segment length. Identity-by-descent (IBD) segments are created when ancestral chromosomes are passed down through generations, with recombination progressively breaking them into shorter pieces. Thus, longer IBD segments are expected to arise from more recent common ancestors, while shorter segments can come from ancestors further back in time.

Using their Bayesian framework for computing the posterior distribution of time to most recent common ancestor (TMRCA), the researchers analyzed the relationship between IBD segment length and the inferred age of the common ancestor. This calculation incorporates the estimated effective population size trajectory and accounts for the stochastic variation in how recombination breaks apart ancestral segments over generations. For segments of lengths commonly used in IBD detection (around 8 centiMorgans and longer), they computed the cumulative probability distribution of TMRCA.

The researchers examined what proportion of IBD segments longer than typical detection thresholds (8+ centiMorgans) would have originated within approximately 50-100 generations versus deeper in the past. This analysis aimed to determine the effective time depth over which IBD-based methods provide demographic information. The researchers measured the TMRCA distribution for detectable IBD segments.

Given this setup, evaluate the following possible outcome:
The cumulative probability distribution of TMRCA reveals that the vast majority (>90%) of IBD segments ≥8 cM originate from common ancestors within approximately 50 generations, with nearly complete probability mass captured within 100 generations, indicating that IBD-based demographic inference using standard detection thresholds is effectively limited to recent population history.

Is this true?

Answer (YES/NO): YES